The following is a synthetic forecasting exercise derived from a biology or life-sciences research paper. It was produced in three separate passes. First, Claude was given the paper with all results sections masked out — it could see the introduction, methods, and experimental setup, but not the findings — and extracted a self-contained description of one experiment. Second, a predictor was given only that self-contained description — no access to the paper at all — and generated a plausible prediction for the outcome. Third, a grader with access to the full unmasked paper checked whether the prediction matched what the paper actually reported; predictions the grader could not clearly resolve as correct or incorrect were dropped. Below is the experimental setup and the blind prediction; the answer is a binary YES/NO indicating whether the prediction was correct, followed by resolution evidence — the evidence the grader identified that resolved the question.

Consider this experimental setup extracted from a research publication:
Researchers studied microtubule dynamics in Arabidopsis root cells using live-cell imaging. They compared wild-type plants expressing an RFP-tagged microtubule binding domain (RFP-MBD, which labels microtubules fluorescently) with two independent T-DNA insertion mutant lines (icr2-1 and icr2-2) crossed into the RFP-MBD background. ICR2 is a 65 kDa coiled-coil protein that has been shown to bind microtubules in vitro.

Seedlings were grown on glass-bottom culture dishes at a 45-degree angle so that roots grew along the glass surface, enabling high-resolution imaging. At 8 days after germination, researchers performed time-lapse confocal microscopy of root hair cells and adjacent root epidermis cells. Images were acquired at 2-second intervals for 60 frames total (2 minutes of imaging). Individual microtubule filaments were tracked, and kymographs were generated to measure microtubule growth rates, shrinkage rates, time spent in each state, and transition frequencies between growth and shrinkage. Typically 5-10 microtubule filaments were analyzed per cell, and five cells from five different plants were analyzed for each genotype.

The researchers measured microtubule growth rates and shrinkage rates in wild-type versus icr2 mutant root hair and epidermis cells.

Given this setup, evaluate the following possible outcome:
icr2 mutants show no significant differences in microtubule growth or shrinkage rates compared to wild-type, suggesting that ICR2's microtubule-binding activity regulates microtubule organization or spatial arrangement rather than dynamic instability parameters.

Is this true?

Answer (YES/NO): NO